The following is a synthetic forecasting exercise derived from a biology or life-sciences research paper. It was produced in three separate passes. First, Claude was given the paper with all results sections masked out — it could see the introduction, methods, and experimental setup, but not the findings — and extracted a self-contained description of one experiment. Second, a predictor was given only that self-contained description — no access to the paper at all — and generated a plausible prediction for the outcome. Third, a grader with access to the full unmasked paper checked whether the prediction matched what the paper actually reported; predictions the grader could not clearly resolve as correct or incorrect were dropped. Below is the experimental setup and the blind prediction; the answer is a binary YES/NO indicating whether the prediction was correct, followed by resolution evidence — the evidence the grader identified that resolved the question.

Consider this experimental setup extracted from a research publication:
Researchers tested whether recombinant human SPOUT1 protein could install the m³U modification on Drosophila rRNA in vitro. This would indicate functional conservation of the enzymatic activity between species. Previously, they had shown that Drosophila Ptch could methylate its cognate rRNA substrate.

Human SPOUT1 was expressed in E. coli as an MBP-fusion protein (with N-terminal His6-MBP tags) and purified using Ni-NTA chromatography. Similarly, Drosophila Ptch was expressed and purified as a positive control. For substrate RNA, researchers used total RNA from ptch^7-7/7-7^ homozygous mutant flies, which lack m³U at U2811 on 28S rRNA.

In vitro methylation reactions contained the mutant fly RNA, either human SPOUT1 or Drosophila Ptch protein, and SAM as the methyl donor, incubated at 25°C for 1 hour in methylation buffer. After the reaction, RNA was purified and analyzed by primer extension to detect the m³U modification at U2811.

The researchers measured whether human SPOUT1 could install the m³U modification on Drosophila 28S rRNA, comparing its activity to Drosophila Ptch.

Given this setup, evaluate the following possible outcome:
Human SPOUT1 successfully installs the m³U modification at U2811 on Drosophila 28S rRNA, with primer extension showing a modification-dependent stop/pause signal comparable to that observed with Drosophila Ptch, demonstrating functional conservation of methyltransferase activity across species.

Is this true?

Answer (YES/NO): YES